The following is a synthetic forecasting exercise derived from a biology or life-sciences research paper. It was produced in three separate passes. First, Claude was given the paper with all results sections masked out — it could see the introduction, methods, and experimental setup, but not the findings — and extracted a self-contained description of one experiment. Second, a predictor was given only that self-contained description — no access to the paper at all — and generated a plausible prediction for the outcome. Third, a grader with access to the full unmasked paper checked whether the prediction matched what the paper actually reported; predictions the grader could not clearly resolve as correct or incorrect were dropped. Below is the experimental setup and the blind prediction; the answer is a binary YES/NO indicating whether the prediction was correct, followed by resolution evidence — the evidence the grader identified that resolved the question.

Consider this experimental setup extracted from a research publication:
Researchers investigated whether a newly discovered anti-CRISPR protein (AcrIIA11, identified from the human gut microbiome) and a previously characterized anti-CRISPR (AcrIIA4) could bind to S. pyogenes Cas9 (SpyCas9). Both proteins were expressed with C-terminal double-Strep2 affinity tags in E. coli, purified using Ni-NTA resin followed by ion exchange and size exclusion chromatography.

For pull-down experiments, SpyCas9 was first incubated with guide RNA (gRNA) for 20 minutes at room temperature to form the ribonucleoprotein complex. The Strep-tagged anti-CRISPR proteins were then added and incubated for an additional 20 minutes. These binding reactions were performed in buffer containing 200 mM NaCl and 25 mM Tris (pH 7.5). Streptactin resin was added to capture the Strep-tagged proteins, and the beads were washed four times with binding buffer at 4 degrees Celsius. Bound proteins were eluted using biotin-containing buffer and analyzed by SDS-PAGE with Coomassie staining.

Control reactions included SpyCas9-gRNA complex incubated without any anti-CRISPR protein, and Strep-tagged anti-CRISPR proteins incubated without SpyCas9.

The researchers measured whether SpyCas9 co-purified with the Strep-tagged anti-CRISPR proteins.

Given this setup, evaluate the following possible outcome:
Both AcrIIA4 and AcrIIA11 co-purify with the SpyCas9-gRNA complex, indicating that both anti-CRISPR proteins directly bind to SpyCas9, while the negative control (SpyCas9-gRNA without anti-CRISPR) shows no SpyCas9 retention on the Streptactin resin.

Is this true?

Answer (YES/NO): YES